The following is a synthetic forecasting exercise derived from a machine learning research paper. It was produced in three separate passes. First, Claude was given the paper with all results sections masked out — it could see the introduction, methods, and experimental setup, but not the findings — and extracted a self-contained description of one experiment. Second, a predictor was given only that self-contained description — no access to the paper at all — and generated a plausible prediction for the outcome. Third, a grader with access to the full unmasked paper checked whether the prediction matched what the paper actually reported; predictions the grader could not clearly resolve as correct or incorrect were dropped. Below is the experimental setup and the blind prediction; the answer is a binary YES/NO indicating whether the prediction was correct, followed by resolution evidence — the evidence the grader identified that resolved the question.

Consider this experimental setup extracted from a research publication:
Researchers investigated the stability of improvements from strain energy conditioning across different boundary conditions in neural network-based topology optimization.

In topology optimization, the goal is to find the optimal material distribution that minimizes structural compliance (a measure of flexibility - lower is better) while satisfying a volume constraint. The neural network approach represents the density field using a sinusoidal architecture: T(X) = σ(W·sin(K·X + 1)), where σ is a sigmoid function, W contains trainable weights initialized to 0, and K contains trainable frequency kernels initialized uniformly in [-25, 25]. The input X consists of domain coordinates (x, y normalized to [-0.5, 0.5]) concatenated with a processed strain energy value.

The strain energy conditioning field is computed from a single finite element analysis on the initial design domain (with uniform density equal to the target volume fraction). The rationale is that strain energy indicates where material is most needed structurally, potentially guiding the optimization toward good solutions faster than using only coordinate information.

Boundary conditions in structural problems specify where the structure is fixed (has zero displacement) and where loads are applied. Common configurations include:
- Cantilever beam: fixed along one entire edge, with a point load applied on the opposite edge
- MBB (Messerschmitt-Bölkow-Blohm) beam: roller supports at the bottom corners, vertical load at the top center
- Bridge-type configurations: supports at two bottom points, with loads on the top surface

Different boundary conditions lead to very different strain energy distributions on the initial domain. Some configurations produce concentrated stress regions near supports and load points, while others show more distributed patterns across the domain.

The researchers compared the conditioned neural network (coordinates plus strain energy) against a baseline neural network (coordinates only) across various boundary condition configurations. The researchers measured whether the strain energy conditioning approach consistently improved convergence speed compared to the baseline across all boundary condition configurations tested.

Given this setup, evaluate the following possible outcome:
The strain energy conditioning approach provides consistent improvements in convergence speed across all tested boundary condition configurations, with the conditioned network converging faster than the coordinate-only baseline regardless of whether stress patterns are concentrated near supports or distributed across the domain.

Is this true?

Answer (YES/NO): NO